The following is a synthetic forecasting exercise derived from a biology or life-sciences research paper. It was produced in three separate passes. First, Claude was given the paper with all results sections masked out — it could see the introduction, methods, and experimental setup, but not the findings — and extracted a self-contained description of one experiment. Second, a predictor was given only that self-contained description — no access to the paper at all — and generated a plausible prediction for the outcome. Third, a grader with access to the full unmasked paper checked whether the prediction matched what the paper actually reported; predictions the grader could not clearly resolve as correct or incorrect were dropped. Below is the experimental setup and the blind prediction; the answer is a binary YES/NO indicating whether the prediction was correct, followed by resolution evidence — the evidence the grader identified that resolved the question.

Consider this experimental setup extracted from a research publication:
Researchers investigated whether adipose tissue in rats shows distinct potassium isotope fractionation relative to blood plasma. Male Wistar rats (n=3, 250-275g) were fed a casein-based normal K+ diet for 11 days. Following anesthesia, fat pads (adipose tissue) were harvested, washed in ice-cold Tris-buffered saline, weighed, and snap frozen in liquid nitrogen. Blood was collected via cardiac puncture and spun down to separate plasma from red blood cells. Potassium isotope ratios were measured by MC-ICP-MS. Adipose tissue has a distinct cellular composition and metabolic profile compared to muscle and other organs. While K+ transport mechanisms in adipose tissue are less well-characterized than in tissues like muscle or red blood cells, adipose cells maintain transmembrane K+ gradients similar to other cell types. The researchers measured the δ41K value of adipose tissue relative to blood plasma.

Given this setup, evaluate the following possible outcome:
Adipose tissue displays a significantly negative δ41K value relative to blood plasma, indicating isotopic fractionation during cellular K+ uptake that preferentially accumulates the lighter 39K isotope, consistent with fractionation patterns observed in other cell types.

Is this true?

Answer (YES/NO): NO